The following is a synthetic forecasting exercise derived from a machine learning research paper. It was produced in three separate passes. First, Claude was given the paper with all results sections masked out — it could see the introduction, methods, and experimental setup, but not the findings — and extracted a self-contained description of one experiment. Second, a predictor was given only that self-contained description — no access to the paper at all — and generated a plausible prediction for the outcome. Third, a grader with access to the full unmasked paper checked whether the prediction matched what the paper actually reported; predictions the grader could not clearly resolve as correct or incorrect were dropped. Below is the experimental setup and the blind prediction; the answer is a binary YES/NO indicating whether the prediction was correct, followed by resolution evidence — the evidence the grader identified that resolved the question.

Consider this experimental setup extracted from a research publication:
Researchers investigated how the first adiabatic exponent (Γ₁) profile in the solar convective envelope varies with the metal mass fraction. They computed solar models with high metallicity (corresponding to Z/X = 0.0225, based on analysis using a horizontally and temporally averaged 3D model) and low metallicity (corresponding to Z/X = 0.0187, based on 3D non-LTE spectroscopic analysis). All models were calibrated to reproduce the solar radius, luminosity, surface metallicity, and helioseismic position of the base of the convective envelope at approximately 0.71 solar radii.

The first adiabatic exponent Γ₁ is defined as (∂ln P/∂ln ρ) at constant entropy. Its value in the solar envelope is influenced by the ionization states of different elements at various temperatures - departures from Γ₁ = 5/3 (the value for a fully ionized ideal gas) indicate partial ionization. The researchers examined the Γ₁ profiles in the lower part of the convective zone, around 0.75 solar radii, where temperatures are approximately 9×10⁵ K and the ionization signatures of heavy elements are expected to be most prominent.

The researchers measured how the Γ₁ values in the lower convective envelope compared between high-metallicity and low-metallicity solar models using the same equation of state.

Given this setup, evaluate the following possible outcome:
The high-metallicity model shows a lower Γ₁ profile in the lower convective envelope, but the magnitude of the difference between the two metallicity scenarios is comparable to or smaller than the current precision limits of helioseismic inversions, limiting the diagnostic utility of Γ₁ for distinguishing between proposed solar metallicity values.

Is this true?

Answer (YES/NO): NO